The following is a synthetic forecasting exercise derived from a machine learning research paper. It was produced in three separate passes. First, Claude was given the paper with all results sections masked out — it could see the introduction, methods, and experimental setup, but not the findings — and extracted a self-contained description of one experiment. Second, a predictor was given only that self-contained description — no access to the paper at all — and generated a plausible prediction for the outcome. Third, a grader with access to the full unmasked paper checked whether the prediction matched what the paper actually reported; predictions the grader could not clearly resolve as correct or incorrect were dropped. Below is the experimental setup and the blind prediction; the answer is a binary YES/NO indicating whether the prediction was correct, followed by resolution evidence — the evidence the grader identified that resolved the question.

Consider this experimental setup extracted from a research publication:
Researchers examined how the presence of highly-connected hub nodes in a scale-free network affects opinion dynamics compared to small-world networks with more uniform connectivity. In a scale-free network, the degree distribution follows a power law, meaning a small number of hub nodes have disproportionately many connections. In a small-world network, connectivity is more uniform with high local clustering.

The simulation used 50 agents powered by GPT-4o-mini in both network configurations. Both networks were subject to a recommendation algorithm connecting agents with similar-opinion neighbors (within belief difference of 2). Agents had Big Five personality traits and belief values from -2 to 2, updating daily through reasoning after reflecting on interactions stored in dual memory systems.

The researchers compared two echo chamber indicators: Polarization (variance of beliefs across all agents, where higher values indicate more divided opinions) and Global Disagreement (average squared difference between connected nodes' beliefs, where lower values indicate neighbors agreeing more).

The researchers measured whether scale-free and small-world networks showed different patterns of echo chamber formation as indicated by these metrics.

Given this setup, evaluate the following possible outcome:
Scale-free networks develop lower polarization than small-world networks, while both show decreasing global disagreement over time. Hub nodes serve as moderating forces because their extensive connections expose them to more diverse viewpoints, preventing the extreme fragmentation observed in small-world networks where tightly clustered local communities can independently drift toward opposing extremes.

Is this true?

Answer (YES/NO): NO